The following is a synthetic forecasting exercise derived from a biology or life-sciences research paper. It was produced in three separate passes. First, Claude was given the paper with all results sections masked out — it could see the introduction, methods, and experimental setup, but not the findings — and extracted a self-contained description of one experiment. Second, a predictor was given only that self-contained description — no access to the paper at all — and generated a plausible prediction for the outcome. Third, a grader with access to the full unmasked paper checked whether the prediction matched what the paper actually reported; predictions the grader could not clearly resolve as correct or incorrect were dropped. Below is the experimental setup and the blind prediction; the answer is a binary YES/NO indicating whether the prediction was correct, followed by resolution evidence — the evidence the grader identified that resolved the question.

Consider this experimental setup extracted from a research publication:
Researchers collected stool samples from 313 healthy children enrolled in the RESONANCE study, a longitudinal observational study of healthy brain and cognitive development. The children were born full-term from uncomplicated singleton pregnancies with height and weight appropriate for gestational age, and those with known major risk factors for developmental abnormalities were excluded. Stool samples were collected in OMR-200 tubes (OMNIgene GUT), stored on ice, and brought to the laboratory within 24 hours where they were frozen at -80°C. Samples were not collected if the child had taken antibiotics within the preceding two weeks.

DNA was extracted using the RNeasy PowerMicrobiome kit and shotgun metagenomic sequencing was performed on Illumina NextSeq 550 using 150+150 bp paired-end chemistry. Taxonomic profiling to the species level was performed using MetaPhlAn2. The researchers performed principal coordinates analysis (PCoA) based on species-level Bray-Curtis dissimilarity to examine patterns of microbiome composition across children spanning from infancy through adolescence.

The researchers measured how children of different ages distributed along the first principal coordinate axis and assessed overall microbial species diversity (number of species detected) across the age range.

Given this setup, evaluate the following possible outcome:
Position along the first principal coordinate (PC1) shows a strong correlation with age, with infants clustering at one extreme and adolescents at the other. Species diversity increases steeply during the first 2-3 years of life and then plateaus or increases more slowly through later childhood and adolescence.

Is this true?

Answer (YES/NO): YES